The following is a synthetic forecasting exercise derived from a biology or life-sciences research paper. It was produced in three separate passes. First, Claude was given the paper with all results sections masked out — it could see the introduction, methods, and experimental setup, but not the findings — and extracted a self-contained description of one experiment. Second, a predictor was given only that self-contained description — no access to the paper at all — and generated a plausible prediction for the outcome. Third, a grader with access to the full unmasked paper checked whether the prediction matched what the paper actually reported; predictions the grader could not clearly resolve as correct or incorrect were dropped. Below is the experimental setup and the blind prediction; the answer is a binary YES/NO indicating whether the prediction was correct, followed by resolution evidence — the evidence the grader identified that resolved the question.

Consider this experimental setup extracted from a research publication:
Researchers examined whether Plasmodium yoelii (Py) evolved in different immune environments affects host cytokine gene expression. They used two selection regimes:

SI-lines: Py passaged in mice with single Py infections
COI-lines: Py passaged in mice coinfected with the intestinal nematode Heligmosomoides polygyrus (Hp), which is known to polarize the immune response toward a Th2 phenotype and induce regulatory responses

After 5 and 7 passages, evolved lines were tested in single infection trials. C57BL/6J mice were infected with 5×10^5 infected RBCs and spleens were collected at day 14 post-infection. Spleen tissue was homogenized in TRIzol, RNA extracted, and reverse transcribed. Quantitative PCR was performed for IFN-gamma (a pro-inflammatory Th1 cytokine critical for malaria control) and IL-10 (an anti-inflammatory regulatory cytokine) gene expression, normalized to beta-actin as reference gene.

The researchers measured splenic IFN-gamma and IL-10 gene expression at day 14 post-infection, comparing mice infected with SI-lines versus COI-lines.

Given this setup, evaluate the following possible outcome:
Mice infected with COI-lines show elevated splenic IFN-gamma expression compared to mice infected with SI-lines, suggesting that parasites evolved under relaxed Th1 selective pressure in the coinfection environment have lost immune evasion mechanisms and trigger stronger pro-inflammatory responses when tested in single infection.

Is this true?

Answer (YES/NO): NO